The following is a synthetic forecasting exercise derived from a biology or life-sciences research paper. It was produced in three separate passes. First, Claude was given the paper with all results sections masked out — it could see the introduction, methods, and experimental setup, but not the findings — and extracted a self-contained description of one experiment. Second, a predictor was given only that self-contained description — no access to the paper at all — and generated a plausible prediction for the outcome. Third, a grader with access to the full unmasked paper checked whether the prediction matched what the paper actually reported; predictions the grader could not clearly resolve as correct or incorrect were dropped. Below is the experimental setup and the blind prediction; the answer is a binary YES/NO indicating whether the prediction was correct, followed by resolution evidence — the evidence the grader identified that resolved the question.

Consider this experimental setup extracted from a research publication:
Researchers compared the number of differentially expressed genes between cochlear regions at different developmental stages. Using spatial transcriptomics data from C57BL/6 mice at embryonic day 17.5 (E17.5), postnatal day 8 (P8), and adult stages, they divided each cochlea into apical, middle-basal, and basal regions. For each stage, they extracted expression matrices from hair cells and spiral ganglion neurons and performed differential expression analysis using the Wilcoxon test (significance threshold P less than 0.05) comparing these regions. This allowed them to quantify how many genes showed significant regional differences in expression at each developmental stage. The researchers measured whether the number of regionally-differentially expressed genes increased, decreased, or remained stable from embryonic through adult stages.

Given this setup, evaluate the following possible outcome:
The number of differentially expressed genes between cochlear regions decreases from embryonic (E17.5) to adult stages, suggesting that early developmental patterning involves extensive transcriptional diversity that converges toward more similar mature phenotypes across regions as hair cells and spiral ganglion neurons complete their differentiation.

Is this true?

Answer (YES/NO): NO